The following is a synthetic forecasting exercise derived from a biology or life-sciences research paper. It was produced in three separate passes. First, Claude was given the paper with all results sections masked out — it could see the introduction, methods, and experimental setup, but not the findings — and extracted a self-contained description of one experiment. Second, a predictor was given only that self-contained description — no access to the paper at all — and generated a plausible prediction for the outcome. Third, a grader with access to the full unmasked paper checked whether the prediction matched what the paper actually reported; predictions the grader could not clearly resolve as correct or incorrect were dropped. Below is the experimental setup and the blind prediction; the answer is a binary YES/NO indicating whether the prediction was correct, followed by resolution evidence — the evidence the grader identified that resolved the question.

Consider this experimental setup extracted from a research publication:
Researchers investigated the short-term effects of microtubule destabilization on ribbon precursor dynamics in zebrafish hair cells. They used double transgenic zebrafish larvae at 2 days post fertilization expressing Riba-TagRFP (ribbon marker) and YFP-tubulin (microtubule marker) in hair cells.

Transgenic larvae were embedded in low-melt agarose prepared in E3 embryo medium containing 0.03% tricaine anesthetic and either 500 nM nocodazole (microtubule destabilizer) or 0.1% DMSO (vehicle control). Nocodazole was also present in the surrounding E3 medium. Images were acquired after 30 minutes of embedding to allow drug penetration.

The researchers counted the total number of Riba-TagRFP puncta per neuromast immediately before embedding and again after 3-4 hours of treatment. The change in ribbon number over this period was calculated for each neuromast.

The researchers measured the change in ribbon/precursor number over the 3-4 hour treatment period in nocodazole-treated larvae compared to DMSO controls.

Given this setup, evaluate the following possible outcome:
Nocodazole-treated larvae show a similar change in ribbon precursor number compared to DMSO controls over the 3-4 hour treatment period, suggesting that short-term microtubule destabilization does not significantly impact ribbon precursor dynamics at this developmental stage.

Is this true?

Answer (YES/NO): NO